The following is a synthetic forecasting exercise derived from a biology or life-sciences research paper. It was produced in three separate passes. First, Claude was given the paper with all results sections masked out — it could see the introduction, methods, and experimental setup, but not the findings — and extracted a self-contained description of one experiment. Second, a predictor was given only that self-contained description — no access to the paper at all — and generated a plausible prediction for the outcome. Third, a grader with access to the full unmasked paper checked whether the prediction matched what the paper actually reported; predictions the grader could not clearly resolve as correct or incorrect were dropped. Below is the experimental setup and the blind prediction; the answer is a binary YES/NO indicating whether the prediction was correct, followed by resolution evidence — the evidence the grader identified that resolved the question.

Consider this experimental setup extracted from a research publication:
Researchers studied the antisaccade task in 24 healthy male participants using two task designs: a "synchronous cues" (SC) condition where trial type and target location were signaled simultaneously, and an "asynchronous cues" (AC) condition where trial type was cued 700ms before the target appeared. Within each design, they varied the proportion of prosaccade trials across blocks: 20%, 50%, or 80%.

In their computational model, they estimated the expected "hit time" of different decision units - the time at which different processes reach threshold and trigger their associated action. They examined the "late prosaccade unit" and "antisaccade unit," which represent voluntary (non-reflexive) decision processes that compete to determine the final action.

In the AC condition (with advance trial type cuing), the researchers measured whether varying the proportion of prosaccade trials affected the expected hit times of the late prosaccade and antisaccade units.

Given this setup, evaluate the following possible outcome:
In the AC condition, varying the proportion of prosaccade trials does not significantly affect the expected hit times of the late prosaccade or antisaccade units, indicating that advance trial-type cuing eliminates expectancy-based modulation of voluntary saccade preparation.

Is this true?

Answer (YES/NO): YES